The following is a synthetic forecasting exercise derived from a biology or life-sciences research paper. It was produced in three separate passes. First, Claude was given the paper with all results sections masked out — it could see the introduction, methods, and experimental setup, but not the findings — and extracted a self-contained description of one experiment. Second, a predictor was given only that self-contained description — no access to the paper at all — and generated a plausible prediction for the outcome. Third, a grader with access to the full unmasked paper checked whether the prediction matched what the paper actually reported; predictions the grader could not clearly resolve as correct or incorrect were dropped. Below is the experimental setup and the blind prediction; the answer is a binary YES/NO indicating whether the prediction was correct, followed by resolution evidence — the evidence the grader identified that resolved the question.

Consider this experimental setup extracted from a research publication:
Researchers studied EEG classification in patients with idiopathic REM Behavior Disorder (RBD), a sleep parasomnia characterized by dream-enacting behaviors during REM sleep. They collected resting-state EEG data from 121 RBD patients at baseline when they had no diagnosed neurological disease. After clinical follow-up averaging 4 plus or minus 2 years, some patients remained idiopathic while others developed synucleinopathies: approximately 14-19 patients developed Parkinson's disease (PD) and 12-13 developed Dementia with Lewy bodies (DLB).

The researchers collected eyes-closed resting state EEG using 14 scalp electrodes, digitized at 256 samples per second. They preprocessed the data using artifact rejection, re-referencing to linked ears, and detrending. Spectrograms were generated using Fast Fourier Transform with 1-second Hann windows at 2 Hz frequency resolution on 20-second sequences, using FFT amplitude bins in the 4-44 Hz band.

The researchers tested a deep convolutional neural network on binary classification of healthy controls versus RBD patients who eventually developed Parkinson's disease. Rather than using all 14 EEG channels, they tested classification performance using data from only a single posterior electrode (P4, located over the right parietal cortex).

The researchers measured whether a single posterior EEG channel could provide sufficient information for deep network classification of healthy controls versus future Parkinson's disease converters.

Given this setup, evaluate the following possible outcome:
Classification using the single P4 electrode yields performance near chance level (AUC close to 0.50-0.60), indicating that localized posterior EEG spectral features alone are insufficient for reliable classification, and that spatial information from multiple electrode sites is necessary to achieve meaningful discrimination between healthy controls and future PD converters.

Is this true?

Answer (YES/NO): NO